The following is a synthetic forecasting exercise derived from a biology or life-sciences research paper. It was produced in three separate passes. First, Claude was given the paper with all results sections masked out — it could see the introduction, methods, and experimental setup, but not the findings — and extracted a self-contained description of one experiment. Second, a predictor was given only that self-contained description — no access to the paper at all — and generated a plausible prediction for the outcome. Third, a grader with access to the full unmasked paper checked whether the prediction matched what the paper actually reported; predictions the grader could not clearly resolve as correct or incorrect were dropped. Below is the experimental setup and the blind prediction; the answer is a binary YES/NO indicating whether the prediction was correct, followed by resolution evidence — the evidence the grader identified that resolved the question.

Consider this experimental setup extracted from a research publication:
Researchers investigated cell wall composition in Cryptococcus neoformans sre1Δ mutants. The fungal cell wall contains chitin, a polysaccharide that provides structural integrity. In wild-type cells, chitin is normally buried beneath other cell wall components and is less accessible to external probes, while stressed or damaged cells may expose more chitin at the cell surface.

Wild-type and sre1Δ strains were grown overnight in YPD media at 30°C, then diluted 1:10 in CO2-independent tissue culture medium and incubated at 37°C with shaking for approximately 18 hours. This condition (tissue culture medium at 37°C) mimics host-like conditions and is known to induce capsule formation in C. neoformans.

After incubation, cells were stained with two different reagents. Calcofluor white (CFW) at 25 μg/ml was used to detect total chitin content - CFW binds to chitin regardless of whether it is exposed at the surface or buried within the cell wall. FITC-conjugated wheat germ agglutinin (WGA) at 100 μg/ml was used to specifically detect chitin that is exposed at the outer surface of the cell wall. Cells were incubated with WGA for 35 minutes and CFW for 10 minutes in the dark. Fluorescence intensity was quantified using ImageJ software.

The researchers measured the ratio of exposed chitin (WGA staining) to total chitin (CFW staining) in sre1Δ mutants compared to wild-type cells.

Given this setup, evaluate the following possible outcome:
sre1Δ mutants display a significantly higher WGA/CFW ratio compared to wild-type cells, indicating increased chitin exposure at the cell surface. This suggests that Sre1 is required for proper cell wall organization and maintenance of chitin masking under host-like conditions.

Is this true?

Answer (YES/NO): NO